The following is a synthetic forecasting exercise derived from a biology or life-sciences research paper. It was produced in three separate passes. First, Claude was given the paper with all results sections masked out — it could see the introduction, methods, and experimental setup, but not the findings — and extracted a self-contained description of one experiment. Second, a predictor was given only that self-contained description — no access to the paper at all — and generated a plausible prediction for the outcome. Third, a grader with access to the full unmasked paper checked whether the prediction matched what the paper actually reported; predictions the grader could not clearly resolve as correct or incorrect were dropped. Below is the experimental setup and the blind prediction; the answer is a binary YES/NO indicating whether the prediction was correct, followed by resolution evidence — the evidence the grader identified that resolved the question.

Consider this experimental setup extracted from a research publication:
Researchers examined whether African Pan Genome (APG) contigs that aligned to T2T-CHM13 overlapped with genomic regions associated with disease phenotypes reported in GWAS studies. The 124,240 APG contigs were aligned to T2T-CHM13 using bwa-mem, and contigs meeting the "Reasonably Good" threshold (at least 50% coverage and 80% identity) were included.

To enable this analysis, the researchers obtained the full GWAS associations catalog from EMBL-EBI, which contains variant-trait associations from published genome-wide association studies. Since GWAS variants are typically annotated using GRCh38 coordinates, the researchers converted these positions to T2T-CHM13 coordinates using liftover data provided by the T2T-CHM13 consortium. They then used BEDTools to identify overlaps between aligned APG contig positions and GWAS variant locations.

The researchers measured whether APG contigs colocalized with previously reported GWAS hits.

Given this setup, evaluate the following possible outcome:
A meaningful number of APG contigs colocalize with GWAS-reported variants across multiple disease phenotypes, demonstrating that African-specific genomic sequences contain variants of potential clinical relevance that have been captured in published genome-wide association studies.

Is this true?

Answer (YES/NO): YES